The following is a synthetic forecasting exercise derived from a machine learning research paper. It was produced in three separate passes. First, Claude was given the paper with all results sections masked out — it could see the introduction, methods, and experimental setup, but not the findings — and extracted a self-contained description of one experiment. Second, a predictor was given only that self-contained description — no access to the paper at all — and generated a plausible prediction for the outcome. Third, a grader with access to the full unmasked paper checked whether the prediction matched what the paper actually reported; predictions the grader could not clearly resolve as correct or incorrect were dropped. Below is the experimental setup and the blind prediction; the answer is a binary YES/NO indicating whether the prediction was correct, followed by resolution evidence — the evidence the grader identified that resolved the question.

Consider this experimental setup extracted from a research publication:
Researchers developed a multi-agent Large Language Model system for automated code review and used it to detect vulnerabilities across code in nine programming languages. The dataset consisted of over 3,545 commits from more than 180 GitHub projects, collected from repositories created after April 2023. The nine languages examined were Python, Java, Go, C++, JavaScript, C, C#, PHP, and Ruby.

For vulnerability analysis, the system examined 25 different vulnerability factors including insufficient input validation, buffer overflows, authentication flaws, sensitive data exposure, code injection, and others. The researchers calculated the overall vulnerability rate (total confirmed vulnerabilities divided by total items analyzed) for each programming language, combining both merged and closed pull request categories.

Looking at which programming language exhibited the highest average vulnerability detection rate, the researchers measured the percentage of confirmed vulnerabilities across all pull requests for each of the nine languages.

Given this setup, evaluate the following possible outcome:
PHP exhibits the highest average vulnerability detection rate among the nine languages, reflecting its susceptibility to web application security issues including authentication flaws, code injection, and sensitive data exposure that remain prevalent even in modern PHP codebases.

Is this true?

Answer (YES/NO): NO